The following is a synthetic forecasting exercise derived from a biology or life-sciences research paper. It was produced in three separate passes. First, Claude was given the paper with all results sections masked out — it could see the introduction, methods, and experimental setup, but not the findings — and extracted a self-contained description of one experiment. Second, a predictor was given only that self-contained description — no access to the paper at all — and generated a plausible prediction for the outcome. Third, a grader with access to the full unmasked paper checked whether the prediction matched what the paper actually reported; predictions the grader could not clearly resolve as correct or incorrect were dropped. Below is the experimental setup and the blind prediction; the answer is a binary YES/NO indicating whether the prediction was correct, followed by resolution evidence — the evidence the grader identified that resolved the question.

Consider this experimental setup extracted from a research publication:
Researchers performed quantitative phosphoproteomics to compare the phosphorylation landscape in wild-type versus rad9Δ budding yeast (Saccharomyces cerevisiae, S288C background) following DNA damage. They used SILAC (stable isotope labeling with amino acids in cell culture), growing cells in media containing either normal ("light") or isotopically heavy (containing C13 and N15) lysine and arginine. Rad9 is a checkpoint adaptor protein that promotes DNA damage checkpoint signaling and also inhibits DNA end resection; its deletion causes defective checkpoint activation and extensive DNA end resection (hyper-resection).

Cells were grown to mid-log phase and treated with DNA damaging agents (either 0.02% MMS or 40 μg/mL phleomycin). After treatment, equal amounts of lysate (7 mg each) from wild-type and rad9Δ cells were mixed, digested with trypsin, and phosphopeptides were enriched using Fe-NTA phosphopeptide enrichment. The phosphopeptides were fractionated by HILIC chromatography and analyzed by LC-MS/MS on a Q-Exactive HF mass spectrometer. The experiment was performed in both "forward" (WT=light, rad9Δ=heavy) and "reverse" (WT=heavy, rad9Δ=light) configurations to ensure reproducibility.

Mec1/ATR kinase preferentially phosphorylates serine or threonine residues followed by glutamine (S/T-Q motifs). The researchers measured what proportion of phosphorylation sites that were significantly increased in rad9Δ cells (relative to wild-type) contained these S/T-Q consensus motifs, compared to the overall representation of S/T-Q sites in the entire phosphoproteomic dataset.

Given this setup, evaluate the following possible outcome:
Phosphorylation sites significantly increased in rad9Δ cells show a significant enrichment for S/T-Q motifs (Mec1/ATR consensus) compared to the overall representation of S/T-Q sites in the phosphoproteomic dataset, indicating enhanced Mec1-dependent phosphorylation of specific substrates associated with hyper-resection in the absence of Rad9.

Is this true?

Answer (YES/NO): YES